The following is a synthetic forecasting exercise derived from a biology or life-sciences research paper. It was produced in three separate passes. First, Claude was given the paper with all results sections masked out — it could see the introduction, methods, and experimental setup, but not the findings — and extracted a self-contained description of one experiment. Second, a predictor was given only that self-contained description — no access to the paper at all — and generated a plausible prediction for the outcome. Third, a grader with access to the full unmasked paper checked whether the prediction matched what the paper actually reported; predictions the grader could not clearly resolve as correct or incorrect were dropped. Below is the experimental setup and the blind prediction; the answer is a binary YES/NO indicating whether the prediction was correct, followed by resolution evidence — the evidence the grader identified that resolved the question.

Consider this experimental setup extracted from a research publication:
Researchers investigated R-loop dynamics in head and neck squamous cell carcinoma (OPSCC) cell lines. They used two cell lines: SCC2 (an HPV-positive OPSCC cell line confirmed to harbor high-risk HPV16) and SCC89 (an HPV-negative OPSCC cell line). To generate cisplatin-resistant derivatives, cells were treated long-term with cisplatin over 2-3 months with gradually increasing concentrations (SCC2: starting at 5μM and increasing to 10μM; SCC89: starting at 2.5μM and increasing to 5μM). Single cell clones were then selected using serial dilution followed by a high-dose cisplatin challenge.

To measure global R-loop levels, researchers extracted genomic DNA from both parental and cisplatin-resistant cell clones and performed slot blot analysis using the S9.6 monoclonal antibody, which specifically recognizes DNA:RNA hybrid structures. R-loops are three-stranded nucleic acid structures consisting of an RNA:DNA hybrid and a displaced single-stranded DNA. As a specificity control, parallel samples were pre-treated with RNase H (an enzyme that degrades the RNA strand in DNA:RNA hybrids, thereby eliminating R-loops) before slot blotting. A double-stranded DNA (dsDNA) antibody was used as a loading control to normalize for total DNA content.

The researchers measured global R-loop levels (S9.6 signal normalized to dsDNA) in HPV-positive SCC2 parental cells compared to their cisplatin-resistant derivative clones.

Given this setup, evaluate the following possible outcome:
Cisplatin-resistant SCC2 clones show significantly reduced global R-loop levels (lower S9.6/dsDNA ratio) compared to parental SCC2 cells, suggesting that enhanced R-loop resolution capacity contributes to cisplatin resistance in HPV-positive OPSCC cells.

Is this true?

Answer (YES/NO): NO